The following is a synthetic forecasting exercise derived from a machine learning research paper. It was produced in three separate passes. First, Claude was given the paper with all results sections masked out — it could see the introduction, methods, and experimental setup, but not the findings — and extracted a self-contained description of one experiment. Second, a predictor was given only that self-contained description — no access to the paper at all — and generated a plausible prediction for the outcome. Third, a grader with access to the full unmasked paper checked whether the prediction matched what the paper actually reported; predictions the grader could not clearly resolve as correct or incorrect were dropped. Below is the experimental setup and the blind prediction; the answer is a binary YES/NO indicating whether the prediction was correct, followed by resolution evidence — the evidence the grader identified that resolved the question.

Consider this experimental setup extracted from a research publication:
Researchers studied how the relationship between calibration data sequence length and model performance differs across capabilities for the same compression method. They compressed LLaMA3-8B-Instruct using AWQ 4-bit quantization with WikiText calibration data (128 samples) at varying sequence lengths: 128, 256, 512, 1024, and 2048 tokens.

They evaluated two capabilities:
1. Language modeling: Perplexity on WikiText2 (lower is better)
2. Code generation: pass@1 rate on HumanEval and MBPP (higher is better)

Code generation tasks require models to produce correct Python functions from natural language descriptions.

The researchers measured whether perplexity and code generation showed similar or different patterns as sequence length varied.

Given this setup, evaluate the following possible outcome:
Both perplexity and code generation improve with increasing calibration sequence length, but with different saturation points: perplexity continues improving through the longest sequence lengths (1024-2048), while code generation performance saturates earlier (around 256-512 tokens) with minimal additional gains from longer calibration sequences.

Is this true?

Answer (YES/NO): NO